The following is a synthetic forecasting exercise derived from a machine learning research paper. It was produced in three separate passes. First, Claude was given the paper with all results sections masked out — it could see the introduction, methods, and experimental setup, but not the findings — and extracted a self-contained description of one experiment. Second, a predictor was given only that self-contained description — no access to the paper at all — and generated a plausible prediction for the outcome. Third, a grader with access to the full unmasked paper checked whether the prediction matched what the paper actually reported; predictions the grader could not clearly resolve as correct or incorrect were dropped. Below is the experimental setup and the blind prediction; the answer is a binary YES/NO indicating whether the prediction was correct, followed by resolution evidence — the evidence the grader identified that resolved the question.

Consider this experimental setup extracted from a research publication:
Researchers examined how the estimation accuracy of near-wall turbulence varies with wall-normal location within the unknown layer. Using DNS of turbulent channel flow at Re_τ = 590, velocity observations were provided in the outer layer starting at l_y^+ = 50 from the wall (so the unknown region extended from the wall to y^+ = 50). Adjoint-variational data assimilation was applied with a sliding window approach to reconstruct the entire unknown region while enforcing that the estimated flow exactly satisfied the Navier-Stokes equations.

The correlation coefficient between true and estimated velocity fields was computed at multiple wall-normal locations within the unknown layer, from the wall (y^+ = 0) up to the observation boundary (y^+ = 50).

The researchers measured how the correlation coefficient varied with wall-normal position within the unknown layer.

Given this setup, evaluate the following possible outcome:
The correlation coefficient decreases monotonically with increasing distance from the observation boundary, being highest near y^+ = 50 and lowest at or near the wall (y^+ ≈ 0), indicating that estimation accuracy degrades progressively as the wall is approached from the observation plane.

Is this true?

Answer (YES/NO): NO